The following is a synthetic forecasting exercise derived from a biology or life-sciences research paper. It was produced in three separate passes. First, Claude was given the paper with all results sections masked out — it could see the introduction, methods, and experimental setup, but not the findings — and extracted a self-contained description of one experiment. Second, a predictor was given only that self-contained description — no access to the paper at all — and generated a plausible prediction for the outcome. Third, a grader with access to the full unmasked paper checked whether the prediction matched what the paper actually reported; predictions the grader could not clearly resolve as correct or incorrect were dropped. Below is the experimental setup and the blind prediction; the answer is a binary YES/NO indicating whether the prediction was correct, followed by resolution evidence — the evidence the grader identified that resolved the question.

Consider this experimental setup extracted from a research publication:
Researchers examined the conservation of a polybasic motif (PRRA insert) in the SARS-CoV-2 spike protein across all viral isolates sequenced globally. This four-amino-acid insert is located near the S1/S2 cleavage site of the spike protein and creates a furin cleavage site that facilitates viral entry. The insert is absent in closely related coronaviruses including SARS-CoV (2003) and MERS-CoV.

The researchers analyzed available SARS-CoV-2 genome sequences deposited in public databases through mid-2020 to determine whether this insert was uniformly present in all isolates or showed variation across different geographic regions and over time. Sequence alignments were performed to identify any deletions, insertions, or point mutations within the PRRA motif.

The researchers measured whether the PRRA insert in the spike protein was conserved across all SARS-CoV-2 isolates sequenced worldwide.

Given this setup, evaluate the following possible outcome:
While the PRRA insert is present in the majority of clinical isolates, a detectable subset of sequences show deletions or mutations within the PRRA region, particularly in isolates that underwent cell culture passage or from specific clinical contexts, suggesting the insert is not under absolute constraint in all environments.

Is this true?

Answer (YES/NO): NO